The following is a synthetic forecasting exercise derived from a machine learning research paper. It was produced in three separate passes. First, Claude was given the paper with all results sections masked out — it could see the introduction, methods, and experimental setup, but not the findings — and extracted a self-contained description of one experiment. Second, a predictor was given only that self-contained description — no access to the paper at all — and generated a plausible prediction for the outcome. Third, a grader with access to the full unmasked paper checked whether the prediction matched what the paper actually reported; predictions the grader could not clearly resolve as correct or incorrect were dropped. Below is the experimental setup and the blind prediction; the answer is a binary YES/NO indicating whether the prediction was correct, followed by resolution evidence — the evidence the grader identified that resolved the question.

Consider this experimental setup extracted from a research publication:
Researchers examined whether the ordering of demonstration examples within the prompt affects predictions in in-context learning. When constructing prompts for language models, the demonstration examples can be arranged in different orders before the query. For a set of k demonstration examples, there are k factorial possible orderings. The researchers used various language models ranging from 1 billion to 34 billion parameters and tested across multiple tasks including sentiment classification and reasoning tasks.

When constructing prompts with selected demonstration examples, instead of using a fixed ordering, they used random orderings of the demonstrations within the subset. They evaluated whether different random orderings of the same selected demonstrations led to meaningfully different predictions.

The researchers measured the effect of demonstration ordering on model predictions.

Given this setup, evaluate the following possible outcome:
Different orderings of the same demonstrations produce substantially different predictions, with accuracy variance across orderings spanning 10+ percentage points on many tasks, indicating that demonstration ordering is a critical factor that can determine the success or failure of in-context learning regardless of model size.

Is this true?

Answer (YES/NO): NO